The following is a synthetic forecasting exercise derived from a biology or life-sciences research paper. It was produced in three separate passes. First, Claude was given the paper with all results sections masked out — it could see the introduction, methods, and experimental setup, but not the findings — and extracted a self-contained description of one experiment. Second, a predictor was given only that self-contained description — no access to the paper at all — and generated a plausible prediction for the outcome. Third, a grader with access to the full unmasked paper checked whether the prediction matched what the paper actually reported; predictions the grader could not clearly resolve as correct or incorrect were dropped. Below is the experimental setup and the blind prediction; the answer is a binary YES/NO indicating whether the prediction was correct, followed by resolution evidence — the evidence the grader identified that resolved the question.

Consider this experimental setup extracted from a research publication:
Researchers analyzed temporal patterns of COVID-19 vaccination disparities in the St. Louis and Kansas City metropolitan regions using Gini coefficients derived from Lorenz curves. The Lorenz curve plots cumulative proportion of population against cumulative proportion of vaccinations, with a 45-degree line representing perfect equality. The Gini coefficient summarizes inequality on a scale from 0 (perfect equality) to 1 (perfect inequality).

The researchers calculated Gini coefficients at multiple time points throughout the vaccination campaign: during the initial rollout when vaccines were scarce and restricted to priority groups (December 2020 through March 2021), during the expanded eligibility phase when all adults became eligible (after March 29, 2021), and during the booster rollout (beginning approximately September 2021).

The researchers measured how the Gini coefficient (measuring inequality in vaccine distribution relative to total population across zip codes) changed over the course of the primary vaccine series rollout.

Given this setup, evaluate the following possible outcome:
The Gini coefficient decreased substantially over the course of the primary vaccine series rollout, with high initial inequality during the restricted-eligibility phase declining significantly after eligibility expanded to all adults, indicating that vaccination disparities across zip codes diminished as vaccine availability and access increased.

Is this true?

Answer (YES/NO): NO